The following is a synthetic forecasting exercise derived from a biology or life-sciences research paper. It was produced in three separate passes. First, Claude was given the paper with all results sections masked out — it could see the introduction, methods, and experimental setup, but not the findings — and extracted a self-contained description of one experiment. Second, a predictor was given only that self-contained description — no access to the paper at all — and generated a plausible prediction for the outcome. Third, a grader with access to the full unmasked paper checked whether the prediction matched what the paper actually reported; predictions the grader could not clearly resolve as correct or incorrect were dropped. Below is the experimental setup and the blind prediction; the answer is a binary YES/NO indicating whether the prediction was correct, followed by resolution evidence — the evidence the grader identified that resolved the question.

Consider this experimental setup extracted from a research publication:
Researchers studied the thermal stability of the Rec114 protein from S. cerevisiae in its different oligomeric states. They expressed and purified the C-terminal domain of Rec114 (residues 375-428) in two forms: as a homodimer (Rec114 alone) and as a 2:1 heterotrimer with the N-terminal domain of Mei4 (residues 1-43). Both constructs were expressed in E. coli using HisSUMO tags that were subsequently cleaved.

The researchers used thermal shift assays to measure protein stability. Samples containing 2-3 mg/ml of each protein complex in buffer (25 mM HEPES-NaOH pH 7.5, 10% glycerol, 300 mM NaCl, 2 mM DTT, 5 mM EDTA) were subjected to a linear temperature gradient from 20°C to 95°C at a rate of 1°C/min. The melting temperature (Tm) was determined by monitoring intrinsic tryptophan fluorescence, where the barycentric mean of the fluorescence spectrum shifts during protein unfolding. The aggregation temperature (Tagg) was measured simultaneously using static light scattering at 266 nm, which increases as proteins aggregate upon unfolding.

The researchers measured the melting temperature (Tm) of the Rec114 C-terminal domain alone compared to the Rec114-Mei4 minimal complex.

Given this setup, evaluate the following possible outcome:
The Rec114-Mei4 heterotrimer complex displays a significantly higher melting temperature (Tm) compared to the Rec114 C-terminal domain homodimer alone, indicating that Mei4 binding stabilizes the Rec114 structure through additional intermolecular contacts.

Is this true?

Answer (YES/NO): YES